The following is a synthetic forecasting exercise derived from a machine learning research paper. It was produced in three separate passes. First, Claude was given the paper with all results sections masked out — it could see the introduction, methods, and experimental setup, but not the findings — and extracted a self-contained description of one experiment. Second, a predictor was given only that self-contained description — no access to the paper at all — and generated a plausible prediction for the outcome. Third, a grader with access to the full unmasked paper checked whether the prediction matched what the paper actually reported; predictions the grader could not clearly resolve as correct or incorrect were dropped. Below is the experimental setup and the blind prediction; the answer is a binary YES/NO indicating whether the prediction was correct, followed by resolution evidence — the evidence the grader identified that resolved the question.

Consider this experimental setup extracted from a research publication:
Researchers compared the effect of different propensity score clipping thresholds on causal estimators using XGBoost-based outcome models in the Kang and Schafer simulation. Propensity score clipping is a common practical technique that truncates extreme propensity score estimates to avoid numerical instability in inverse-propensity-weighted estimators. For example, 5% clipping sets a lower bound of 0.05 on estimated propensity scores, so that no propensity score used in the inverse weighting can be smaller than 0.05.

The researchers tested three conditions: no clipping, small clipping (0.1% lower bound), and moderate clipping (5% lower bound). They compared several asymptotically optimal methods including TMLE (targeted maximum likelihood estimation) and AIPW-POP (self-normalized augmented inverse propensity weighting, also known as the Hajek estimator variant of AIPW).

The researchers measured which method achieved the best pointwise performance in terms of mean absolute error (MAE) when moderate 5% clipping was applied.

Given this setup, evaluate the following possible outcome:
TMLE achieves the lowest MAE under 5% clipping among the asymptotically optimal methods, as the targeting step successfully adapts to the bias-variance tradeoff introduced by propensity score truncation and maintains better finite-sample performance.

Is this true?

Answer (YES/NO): YES